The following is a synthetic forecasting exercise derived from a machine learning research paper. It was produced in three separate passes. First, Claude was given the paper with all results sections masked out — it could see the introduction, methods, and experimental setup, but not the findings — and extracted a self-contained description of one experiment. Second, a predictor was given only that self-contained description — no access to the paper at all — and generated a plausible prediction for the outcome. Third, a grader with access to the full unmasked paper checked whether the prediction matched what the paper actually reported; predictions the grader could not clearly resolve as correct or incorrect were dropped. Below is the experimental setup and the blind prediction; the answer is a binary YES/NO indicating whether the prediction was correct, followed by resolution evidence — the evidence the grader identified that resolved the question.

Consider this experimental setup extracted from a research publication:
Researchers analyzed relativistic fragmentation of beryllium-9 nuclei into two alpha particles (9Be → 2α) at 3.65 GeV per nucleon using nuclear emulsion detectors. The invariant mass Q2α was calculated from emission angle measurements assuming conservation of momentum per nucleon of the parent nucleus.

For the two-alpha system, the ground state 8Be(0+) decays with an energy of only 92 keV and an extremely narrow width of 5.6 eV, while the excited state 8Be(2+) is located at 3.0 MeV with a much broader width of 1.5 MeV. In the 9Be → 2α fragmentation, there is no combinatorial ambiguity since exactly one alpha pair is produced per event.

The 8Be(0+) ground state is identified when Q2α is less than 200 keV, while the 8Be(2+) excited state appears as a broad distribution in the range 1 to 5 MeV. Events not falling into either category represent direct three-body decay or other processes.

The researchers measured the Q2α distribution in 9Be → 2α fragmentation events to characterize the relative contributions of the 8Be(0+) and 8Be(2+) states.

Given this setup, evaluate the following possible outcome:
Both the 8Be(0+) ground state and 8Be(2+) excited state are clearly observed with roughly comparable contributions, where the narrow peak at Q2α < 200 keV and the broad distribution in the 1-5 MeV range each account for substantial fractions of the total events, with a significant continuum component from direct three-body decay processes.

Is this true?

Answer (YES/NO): YES